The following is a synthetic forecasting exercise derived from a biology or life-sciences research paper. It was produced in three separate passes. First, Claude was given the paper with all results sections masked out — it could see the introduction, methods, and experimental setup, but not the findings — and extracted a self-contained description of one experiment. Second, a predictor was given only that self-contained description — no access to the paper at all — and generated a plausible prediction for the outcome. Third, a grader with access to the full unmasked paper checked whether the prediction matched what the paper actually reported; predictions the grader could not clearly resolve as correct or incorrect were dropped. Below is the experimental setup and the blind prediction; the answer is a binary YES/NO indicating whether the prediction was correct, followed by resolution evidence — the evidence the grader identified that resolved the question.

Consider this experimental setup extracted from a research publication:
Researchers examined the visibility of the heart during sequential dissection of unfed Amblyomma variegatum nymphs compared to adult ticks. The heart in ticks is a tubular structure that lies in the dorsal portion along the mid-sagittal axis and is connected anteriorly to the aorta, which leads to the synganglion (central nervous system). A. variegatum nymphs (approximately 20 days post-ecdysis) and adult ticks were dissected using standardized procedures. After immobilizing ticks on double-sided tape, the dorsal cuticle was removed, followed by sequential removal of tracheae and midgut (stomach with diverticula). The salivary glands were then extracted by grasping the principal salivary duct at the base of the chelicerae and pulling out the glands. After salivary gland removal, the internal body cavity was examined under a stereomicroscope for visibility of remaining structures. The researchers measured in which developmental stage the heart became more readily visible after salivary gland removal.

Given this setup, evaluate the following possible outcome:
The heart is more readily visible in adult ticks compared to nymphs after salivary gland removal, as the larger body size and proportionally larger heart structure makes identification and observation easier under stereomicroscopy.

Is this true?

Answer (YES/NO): NO